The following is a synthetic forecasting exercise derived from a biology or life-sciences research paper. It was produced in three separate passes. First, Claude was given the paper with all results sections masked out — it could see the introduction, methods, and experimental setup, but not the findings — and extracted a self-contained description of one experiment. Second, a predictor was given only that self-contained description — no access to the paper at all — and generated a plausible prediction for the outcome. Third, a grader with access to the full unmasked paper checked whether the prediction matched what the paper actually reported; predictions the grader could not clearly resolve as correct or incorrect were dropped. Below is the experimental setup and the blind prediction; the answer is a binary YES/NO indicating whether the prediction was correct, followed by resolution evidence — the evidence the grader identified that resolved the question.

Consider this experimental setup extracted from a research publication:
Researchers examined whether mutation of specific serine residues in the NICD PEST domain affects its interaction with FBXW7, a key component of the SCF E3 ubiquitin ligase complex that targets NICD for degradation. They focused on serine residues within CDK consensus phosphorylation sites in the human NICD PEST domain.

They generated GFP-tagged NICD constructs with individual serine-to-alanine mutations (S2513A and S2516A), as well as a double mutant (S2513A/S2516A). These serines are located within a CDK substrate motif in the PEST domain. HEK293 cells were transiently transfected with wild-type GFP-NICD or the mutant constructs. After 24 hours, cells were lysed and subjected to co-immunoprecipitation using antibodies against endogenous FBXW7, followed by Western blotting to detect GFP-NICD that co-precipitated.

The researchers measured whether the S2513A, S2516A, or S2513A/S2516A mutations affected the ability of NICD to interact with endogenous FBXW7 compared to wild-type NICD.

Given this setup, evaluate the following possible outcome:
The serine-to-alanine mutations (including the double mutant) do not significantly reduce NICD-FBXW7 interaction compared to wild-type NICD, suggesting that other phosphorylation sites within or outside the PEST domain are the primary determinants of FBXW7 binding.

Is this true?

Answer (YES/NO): NO